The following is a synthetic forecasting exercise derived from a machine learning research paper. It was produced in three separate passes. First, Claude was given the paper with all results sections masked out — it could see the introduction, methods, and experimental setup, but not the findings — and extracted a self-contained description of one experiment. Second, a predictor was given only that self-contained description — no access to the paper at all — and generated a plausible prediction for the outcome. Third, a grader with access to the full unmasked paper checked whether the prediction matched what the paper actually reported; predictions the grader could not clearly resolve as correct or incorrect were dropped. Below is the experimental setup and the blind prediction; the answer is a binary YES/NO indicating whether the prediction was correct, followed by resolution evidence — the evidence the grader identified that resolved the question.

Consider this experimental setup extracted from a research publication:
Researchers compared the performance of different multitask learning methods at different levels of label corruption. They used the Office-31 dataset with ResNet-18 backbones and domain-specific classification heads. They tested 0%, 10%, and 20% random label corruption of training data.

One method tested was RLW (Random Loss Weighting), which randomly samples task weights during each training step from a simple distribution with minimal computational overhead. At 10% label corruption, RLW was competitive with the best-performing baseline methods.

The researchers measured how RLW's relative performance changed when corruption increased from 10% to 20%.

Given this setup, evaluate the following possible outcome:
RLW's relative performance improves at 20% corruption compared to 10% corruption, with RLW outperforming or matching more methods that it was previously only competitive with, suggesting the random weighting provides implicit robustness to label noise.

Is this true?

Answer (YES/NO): NO